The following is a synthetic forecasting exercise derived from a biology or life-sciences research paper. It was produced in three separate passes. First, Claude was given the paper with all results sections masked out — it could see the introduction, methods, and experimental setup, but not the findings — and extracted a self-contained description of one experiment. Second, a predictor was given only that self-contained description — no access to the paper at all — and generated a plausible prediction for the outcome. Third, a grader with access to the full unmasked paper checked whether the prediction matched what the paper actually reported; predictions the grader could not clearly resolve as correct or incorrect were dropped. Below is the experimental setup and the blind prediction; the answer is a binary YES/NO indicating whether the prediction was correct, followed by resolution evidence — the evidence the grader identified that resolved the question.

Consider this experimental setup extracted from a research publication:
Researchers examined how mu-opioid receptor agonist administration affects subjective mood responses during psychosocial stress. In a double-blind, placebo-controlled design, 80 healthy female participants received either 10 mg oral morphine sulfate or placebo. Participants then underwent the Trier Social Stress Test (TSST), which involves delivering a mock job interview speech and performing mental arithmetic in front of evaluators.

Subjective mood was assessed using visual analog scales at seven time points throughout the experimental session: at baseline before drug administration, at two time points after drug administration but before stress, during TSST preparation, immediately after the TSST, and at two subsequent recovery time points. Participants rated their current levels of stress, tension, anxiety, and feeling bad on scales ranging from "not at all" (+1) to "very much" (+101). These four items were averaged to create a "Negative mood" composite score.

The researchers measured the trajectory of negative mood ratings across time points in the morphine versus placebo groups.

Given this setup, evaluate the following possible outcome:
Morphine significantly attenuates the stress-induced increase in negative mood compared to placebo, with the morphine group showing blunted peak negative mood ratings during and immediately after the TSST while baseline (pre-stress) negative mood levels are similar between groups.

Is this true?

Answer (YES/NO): NO